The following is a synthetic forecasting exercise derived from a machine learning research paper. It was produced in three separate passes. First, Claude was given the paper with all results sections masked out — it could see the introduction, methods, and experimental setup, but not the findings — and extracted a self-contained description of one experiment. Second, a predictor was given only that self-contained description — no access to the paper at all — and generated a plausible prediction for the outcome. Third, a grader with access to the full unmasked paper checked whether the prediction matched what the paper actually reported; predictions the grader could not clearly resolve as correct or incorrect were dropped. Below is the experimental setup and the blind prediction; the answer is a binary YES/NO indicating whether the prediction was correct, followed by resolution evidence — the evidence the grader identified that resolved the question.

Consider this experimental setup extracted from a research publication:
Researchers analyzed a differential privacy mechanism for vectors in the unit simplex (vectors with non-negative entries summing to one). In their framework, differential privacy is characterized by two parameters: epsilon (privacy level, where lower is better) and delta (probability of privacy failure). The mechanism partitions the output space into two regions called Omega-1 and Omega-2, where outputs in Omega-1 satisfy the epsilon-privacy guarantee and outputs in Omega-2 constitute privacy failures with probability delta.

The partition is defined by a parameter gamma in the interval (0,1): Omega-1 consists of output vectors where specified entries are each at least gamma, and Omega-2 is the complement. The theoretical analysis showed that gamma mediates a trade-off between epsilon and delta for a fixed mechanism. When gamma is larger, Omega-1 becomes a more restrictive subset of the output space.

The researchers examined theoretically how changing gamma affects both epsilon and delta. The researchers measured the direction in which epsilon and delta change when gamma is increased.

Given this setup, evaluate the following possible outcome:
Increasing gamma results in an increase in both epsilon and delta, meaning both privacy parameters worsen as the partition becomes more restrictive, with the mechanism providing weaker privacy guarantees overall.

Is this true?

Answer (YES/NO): NO